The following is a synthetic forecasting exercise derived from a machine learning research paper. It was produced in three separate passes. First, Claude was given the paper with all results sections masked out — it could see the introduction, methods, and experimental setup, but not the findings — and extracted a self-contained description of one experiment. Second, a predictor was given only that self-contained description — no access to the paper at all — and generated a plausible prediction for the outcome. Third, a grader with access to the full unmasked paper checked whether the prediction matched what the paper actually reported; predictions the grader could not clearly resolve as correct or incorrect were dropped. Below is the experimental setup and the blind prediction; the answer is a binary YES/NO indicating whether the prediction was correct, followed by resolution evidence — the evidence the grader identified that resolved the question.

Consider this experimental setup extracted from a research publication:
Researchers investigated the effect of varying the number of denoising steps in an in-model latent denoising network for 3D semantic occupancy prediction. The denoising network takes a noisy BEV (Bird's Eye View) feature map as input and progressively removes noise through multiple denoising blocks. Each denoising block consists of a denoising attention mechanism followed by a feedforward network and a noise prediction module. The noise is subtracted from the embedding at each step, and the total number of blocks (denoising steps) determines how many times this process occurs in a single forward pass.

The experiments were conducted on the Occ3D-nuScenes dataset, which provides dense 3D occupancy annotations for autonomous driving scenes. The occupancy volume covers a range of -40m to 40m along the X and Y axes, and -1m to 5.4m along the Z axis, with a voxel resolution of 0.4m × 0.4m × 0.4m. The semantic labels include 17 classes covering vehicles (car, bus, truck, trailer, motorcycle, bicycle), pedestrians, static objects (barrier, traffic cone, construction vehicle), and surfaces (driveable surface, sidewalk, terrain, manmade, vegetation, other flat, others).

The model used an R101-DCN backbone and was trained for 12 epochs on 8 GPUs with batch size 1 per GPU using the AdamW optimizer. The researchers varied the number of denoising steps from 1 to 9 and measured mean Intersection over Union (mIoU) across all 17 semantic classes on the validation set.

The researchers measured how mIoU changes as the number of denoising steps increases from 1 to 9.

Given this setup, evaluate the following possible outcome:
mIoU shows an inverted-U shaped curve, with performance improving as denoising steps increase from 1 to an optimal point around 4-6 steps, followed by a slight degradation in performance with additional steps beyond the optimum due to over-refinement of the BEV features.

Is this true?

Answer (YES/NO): YES